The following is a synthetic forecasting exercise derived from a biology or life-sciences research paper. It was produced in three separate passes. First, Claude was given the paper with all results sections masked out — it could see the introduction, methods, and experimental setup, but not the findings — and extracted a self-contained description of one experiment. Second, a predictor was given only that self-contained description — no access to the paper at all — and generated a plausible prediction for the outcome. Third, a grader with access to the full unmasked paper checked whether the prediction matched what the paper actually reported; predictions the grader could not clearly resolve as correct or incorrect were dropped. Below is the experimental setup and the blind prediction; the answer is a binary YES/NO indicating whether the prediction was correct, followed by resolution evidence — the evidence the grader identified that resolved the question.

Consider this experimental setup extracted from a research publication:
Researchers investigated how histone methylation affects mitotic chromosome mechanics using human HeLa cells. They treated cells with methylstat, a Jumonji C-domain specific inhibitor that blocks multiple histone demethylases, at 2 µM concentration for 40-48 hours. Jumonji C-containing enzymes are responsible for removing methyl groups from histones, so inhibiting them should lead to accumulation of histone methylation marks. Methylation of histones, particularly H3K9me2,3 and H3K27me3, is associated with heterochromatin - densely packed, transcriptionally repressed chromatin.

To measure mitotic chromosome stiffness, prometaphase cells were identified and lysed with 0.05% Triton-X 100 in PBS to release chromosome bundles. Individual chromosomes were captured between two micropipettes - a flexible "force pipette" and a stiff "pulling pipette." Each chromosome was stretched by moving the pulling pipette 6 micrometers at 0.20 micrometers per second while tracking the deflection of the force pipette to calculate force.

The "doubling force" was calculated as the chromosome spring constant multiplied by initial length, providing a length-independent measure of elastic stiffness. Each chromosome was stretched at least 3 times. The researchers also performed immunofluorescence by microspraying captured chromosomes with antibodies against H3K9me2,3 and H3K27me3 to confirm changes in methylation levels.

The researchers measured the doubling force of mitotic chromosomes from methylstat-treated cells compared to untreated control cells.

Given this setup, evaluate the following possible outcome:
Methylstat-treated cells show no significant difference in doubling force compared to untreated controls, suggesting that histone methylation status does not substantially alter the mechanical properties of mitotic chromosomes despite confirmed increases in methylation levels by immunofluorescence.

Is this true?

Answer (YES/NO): NO